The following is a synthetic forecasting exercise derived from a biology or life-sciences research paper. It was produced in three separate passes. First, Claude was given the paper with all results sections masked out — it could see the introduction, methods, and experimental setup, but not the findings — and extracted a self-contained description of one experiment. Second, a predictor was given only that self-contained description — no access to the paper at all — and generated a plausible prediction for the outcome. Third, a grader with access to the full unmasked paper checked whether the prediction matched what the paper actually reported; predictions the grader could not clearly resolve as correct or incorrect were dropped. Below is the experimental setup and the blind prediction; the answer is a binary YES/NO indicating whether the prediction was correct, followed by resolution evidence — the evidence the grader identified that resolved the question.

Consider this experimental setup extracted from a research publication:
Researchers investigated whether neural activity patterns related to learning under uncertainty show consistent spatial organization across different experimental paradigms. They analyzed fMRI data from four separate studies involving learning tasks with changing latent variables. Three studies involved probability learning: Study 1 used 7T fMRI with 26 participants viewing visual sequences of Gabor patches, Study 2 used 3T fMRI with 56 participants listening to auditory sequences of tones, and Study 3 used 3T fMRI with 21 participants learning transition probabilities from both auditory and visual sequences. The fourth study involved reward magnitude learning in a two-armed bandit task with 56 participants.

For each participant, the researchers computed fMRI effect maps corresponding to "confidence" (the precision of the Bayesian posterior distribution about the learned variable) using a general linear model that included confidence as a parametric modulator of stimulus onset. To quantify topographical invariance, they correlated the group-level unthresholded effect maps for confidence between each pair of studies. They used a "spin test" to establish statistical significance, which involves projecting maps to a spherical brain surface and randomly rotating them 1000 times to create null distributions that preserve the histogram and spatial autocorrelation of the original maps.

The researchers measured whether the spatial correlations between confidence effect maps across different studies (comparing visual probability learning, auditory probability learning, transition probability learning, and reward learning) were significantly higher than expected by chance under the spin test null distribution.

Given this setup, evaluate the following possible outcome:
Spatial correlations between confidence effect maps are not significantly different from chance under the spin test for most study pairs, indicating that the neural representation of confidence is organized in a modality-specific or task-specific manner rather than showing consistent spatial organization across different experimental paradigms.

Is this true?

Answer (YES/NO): NO